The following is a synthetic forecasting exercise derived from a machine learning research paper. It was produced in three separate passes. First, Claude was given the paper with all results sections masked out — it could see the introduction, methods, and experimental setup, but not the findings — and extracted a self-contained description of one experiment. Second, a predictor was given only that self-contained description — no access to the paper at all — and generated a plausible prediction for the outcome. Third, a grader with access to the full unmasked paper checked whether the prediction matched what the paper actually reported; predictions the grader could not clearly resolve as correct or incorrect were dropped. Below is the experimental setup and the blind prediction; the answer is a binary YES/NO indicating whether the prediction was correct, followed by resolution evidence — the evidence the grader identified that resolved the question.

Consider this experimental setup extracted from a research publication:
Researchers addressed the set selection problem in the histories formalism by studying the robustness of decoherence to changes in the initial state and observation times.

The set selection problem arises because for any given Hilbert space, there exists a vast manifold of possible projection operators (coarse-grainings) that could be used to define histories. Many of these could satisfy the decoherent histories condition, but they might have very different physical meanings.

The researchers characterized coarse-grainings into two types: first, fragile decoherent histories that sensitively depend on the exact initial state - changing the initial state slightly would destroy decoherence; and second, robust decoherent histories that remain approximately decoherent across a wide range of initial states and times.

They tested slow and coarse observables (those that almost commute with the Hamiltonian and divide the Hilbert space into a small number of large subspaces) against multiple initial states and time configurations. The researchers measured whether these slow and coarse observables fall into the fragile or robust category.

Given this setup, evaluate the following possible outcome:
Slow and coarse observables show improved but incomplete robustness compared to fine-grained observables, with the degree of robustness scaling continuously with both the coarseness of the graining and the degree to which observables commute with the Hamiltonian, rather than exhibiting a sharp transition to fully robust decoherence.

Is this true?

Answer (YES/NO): NO